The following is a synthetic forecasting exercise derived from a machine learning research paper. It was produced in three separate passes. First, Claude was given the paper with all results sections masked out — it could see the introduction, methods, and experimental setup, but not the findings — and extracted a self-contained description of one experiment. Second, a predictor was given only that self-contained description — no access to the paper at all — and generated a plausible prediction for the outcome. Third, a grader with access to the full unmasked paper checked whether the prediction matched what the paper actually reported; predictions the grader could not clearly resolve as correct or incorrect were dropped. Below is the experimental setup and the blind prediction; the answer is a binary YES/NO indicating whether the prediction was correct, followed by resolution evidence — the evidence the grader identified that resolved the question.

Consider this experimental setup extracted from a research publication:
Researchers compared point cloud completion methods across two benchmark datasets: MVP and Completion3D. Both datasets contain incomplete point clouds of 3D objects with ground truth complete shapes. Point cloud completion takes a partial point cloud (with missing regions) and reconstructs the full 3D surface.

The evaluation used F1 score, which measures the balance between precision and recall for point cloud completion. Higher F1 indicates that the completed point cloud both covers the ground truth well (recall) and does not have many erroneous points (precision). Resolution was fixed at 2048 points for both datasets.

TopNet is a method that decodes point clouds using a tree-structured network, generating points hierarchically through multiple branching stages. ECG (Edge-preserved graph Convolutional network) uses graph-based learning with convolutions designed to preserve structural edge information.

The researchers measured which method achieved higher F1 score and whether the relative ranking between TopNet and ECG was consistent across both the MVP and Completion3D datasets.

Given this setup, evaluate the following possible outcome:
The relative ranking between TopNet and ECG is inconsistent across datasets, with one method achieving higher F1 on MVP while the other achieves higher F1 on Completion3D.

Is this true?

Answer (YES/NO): NO